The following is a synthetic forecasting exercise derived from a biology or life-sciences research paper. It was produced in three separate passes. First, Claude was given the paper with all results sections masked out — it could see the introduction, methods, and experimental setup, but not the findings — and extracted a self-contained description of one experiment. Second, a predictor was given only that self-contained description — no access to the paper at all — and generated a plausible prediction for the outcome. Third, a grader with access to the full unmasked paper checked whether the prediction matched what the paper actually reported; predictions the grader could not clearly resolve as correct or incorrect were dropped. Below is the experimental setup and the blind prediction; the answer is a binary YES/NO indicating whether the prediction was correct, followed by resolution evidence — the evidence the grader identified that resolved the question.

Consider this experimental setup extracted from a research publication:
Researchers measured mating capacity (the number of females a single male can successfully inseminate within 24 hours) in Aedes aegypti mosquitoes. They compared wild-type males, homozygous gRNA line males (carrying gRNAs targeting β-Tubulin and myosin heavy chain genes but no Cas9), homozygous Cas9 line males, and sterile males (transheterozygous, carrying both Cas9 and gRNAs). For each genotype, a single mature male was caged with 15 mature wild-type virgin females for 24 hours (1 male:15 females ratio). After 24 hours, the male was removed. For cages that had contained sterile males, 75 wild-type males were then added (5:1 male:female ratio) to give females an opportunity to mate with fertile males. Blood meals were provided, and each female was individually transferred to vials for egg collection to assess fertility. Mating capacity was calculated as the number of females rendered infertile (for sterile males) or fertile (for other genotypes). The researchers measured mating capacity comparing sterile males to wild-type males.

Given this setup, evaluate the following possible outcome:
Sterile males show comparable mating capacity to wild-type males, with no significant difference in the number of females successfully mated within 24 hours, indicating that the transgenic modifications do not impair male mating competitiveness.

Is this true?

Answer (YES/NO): YES